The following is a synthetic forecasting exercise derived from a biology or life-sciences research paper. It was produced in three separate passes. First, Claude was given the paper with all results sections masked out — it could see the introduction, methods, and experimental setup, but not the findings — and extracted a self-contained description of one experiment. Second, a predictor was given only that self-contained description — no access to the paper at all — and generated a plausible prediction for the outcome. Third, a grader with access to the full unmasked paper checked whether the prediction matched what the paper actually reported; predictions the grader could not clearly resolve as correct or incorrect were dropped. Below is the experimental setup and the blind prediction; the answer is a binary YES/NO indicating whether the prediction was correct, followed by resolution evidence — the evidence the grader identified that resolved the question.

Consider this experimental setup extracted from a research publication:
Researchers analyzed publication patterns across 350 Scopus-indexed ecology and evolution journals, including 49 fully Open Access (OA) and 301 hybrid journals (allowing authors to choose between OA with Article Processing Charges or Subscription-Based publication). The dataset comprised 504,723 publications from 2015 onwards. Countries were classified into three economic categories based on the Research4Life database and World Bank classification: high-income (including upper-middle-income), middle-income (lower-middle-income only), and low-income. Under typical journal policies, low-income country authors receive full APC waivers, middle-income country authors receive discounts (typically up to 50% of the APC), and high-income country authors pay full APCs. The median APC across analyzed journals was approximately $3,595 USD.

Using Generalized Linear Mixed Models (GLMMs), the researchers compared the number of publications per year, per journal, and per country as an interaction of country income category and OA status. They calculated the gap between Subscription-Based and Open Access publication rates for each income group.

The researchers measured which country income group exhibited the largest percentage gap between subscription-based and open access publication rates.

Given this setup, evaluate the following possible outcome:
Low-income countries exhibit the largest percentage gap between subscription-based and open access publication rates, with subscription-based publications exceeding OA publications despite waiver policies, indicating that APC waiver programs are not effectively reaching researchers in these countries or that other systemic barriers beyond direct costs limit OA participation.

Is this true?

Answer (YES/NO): NO